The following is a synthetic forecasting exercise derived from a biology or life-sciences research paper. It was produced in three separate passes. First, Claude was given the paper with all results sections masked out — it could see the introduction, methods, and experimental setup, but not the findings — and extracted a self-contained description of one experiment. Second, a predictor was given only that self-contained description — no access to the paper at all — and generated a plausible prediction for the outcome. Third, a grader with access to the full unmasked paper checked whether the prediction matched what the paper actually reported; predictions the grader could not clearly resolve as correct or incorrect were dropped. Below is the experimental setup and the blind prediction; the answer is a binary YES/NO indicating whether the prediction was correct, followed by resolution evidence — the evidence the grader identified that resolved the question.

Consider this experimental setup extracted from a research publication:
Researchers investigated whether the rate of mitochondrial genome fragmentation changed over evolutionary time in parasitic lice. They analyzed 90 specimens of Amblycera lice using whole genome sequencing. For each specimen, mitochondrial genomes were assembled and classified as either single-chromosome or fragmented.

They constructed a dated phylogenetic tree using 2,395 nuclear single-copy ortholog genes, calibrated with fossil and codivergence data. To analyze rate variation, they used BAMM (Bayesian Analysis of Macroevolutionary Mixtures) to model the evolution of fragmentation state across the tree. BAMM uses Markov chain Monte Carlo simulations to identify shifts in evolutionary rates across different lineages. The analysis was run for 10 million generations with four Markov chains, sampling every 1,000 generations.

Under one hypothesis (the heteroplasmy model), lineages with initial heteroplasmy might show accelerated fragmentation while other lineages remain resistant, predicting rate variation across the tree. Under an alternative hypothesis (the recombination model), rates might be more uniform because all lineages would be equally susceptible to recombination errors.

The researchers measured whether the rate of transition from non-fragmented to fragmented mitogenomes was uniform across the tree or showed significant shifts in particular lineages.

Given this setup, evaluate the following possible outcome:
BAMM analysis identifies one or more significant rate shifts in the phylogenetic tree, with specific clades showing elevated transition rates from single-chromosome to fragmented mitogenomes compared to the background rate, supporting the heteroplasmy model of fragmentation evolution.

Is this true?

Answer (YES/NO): YES